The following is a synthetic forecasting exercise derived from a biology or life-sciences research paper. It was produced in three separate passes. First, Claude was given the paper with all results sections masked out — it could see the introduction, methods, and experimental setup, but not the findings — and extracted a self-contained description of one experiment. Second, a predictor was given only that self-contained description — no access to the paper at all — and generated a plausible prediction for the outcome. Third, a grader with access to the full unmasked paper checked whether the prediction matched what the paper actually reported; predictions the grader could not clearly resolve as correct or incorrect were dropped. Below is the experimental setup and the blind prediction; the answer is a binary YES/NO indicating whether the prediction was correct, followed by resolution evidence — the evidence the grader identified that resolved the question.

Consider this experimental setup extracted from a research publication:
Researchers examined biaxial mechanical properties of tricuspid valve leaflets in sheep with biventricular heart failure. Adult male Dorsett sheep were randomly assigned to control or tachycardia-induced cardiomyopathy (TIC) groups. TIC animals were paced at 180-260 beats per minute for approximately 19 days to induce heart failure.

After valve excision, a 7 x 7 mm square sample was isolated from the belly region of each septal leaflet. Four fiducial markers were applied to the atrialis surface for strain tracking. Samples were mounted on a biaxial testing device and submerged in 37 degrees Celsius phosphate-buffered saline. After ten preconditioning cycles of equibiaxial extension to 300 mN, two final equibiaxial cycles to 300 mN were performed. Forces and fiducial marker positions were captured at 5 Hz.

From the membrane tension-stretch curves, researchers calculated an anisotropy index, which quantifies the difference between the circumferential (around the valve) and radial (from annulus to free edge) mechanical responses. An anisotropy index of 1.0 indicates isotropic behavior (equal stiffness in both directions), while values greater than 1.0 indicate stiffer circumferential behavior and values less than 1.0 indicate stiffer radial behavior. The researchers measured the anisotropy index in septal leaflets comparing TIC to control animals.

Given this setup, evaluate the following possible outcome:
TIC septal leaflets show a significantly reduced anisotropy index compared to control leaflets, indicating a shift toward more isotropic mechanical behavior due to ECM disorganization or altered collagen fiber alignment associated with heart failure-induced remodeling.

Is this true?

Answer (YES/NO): YES